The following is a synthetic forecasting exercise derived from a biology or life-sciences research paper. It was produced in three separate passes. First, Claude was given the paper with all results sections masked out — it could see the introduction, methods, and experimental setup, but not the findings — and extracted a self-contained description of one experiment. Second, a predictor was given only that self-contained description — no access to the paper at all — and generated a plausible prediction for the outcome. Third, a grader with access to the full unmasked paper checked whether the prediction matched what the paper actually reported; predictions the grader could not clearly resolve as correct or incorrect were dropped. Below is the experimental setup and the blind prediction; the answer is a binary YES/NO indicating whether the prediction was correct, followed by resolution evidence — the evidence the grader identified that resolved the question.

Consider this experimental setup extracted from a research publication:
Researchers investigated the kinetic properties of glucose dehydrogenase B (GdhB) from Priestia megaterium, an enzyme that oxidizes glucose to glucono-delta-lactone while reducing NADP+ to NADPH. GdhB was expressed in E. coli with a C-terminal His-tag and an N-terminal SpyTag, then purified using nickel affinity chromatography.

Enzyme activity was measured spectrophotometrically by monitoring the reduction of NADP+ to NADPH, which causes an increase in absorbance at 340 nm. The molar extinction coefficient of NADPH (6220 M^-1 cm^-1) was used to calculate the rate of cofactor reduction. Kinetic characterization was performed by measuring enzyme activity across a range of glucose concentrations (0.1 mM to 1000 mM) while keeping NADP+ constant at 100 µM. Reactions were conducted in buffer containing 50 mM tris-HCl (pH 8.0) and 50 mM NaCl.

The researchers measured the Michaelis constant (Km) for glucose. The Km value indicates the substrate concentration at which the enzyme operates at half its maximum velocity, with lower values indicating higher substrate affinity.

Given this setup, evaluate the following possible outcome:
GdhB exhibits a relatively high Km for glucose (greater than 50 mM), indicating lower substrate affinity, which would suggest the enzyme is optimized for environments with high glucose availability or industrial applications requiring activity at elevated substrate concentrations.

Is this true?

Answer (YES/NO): YES